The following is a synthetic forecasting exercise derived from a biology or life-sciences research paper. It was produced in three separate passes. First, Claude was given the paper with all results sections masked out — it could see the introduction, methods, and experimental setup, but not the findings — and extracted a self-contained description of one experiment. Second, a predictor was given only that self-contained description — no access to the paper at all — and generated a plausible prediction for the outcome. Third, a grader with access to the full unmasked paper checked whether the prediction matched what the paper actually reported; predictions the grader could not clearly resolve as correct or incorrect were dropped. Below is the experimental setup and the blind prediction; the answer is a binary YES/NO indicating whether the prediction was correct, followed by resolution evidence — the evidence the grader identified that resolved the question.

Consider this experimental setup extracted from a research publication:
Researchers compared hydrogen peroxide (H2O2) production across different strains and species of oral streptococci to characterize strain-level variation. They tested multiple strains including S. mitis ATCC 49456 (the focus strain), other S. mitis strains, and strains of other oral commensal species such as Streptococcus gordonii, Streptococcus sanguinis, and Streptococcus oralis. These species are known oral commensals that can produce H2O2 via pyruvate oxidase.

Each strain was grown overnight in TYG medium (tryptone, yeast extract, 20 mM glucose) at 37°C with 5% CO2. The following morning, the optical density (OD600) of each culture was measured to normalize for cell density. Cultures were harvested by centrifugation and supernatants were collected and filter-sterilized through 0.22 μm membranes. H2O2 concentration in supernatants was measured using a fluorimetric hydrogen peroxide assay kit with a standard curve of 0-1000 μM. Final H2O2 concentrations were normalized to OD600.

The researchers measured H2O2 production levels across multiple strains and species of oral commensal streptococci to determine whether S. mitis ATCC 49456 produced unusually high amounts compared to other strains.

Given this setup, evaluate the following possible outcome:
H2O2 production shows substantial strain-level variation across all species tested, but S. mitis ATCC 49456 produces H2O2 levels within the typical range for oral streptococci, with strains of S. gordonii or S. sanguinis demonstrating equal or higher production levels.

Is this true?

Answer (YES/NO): NO